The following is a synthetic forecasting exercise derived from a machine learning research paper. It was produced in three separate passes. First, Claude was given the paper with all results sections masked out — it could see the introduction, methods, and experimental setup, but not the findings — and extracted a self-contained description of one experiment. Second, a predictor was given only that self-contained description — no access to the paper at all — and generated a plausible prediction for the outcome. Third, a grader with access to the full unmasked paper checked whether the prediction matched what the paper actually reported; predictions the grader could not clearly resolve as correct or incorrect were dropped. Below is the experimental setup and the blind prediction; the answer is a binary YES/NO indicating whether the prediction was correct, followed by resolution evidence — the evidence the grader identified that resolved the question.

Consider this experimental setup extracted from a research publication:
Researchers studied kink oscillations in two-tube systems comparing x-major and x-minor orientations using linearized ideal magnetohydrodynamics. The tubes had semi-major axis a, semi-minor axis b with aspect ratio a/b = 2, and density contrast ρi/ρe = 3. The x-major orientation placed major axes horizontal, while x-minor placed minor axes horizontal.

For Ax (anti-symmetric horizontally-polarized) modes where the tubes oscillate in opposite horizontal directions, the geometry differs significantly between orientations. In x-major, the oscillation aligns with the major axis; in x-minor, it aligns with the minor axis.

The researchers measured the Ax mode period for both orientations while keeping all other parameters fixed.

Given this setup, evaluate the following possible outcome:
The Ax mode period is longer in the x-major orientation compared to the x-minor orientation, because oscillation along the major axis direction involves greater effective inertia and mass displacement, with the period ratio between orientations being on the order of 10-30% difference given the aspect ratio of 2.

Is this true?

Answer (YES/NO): YES